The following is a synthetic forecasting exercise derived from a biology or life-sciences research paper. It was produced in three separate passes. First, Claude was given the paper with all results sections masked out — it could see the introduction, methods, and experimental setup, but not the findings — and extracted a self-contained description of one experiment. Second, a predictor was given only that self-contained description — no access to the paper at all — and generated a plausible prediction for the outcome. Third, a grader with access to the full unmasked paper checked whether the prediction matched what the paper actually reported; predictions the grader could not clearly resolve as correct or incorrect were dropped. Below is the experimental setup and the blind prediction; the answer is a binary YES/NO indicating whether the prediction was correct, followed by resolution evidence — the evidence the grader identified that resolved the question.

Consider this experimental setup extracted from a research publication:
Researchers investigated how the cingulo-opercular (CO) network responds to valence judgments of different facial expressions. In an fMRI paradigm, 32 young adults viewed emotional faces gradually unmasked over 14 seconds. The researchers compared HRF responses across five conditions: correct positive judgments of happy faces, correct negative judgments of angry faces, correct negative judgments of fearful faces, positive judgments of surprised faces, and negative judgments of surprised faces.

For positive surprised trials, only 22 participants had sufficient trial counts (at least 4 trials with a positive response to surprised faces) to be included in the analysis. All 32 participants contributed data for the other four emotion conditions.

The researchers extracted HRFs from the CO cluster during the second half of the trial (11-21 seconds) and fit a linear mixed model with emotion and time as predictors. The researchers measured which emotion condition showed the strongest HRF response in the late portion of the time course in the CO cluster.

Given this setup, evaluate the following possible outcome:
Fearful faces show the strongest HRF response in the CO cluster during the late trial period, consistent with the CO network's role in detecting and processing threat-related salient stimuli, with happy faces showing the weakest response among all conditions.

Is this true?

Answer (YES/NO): NO